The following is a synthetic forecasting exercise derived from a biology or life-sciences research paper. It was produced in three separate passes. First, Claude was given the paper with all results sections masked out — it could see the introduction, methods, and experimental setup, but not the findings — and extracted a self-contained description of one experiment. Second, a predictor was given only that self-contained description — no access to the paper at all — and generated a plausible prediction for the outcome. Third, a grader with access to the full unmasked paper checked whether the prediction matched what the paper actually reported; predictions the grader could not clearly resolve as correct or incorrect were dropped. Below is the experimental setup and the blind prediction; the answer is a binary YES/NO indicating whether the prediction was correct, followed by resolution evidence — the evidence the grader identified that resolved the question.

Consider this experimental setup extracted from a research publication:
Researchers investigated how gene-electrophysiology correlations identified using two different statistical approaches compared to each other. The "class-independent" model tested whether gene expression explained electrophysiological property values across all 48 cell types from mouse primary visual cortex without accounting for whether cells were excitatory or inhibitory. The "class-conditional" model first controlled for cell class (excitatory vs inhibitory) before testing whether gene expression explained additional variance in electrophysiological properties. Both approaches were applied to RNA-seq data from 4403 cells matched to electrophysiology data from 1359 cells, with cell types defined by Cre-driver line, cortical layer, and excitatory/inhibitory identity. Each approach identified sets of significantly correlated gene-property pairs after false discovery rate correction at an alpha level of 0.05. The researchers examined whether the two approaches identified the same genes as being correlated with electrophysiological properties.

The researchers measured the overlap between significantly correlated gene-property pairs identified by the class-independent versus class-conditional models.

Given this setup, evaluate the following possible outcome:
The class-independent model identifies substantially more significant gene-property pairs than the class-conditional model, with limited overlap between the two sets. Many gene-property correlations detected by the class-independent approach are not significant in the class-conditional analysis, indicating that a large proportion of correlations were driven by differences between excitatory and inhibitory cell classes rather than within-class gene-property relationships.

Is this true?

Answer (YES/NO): NO